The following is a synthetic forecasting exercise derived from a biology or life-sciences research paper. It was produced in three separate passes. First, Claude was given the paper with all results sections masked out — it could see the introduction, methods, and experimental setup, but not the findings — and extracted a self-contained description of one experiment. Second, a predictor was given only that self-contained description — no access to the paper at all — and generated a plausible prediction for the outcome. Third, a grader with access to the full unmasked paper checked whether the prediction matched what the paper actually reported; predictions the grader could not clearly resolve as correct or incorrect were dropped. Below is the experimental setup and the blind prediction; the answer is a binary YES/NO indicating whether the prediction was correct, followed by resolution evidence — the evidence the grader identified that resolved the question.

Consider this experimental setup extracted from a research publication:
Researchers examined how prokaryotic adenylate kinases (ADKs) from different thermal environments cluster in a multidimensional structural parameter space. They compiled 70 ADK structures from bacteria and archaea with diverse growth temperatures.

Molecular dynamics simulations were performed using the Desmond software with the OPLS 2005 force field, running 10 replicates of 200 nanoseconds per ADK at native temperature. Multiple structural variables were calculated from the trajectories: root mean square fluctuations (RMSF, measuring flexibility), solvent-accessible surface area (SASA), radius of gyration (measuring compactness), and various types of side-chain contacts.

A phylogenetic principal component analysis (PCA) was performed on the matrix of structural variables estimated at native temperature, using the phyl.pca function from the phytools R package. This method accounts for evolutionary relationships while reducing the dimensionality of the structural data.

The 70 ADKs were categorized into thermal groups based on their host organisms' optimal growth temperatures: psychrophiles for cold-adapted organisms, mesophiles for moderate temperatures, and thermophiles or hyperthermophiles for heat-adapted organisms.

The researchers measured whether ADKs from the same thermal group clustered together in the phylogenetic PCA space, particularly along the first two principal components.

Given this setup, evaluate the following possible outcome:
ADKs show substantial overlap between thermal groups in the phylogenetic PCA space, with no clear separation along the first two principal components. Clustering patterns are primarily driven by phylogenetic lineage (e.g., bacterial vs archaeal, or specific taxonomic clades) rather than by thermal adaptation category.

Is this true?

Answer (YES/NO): NO